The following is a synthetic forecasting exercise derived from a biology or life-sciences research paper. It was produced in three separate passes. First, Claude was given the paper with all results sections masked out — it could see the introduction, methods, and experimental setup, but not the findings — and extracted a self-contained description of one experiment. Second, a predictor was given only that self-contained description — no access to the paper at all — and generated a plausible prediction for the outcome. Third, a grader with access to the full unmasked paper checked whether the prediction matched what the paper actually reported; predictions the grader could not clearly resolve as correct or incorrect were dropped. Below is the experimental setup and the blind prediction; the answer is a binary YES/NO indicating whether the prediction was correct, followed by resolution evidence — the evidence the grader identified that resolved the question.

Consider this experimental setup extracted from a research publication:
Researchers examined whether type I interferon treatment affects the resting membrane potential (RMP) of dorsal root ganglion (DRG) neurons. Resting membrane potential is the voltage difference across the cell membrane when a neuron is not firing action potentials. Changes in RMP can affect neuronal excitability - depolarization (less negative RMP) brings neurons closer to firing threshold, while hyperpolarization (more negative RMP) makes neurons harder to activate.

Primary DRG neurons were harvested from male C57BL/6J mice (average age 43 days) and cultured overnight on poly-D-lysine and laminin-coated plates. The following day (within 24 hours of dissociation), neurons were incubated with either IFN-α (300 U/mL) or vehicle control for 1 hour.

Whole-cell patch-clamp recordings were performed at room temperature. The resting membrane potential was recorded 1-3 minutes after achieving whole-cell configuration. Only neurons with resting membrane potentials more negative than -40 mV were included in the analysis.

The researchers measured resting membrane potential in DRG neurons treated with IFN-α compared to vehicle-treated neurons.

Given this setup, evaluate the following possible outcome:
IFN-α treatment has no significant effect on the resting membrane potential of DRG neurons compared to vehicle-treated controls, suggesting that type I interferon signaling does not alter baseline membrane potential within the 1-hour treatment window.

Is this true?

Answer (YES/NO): YES